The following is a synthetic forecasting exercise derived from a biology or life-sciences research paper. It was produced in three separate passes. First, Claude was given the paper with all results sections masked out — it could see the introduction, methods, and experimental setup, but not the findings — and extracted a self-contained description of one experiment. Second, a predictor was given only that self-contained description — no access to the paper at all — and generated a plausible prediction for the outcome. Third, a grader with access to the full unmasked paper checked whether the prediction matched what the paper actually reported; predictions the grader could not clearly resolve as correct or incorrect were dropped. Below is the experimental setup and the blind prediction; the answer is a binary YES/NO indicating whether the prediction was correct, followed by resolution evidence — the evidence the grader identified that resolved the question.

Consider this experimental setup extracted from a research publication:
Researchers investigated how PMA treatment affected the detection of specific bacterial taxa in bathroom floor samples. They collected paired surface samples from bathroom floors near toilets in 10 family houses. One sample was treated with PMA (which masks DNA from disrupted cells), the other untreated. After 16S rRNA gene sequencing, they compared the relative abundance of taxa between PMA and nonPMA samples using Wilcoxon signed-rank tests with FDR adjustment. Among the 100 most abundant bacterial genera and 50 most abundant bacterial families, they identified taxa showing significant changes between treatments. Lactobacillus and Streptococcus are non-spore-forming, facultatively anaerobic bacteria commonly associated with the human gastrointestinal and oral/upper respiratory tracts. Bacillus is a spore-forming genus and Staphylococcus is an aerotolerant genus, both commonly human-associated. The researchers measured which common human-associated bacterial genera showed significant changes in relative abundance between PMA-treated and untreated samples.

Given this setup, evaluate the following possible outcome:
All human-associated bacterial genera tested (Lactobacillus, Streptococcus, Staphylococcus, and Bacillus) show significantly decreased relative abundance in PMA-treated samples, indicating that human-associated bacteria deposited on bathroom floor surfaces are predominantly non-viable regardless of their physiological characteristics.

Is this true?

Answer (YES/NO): NO